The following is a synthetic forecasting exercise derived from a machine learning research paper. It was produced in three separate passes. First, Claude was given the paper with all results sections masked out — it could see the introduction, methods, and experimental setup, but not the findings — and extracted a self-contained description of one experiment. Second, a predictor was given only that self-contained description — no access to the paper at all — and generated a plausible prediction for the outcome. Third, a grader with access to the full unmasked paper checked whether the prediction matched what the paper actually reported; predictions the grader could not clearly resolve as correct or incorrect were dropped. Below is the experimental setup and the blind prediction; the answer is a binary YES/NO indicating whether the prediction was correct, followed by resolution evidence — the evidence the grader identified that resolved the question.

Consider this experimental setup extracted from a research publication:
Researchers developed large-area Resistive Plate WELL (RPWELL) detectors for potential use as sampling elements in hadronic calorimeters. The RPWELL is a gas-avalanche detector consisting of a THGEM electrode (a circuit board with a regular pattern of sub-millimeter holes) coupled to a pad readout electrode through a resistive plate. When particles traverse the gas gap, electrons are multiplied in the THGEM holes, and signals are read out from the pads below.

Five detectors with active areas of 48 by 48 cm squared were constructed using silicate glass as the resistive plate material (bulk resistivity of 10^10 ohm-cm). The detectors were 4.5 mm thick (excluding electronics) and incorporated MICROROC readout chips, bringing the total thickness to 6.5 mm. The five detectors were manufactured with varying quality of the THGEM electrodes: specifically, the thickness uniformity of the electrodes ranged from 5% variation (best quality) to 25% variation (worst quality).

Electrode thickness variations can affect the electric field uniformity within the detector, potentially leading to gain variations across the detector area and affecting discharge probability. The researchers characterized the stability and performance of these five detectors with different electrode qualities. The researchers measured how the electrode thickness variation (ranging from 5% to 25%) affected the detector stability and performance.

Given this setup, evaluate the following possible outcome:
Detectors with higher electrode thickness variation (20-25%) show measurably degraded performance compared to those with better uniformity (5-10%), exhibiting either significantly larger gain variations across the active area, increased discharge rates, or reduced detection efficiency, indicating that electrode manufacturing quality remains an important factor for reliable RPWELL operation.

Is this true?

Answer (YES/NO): YES